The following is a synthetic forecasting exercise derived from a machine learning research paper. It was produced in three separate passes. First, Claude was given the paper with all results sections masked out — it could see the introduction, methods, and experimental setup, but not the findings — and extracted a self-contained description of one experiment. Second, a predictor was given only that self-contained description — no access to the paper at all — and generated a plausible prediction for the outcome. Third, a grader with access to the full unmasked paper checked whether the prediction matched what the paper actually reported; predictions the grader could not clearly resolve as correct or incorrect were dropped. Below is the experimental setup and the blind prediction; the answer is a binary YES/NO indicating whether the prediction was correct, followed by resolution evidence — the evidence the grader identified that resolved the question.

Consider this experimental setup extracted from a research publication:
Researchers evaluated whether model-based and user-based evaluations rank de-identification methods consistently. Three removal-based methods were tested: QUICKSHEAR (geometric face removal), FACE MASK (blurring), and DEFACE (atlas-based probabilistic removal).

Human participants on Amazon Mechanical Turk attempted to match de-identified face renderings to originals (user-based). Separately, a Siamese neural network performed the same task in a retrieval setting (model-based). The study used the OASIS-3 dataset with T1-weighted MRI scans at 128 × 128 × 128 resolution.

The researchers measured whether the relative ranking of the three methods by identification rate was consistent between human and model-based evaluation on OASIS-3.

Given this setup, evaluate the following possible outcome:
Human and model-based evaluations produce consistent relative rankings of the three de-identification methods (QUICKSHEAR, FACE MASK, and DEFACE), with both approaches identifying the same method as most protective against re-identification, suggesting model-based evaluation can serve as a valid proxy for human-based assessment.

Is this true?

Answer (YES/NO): YES